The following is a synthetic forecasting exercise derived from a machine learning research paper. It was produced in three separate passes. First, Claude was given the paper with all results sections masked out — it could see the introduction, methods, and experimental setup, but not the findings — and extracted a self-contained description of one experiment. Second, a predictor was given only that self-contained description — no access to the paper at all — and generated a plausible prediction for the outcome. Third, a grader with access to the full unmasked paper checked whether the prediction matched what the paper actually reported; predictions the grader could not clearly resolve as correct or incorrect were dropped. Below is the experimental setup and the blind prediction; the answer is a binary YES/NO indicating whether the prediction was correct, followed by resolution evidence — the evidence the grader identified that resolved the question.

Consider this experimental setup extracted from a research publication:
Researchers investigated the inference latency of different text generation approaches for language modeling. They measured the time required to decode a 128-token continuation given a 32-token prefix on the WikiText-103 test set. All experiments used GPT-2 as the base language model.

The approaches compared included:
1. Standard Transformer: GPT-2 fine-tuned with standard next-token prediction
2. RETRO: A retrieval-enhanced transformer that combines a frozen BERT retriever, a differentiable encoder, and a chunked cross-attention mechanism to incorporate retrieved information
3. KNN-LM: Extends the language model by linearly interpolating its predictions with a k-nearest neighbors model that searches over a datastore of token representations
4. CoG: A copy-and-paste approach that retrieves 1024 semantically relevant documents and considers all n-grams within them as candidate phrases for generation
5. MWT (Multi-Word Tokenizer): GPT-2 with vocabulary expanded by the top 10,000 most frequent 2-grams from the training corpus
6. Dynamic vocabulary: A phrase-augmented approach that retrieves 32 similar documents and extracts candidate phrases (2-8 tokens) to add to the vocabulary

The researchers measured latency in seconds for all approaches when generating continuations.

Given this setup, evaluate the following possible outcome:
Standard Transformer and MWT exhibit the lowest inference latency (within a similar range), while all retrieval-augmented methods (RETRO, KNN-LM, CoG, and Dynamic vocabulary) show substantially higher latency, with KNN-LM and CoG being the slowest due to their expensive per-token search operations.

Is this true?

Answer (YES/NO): NO